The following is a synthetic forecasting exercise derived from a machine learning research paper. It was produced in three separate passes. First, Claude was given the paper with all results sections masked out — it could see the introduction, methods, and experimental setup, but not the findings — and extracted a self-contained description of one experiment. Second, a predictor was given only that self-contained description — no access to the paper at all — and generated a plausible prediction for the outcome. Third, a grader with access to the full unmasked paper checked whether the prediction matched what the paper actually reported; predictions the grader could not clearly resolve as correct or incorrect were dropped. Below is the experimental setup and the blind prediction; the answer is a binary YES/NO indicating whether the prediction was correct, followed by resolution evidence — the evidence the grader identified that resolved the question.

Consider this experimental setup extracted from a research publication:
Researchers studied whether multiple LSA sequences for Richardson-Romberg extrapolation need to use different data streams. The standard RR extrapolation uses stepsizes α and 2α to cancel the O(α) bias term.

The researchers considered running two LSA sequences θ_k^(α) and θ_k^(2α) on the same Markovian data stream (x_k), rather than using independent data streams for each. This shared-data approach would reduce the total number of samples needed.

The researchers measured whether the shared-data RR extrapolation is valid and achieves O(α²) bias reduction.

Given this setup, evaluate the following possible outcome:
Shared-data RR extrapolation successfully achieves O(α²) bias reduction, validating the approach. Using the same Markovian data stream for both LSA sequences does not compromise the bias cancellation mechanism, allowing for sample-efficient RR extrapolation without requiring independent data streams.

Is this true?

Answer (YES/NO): YES